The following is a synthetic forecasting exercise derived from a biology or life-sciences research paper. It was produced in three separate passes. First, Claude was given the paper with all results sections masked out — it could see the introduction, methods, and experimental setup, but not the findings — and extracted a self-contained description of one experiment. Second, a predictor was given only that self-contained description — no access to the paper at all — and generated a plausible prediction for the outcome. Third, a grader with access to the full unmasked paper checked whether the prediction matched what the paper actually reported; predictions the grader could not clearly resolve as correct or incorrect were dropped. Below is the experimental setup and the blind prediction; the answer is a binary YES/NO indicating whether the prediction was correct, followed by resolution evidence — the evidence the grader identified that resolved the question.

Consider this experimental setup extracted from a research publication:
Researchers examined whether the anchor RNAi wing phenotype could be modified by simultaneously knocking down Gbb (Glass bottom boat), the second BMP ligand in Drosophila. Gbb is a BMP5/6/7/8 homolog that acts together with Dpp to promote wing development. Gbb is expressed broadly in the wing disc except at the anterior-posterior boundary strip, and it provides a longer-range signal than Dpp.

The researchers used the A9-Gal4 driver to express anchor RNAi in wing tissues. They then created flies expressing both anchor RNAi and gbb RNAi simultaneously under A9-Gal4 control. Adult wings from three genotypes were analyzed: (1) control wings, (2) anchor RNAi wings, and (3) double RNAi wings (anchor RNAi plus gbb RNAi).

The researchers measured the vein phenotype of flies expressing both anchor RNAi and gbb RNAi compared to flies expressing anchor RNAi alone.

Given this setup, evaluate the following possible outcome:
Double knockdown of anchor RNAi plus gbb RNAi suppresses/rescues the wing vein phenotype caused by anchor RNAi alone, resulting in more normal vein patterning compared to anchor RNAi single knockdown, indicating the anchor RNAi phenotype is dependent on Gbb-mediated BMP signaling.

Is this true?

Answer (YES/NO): YES